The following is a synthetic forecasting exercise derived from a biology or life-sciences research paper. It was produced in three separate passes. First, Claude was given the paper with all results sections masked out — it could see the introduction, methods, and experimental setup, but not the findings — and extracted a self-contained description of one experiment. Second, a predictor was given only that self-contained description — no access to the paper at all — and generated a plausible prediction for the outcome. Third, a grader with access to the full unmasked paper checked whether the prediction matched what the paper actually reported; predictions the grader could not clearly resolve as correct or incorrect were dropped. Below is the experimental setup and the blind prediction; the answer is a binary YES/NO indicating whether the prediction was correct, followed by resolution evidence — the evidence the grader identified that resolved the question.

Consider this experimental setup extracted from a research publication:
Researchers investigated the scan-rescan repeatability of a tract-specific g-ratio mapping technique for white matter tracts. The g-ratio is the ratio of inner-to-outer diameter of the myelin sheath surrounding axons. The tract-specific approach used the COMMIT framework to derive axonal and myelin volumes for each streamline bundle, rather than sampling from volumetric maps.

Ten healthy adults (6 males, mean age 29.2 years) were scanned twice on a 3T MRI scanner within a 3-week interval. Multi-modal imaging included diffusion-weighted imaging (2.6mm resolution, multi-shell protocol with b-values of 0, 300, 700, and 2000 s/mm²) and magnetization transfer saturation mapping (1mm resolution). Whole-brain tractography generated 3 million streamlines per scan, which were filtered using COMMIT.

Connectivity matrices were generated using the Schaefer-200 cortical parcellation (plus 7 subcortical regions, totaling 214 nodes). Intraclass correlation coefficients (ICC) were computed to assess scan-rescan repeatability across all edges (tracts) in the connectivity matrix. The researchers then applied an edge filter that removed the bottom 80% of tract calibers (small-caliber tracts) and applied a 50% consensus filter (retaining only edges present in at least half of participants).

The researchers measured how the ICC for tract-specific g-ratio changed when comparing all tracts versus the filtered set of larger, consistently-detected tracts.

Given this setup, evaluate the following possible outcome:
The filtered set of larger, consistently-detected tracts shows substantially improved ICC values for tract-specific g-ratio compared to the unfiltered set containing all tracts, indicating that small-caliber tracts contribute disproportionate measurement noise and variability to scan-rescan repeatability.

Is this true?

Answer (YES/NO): YES